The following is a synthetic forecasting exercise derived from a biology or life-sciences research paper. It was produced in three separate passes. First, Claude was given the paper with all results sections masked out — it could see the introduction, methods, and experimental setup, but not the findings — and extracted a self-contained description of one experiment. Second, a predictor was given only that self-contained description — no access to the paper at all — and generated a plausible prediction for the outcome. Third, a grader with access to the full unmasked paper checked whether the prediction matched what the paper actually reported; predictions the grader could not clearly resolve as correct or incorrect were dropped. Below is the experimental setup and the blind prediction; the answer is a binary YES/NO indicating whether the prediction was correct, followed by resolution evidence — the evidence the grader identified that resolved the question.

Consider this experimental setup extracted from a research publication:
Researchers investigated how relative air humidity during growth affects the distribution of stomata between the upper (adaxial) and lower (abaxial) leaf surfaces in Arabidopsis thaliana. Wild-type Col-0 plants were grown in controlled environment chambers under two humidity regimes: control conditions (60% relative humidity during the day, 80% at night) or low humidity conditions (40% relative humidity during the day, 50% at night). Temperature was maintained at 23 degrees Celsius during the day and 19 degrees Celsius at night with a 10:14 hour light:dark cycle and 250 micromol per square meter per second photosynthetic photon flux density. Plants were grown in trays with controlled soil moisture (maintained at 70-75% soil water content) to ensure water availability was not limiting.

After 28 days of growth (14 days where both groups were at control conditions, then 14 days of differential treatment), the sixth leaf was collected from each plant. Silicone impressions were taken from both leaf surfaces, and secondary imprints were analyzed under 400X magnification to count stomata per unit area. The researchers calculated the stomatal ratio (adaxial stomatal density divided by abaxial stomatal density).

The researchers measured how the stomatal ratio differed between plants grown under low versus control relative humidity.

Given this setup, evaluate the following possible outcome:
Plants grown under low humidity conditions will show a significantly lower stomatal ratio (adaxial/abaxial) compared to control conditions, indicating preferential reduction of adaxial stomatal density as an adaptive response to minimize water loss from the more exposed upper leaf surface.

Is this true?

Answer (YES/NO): NO